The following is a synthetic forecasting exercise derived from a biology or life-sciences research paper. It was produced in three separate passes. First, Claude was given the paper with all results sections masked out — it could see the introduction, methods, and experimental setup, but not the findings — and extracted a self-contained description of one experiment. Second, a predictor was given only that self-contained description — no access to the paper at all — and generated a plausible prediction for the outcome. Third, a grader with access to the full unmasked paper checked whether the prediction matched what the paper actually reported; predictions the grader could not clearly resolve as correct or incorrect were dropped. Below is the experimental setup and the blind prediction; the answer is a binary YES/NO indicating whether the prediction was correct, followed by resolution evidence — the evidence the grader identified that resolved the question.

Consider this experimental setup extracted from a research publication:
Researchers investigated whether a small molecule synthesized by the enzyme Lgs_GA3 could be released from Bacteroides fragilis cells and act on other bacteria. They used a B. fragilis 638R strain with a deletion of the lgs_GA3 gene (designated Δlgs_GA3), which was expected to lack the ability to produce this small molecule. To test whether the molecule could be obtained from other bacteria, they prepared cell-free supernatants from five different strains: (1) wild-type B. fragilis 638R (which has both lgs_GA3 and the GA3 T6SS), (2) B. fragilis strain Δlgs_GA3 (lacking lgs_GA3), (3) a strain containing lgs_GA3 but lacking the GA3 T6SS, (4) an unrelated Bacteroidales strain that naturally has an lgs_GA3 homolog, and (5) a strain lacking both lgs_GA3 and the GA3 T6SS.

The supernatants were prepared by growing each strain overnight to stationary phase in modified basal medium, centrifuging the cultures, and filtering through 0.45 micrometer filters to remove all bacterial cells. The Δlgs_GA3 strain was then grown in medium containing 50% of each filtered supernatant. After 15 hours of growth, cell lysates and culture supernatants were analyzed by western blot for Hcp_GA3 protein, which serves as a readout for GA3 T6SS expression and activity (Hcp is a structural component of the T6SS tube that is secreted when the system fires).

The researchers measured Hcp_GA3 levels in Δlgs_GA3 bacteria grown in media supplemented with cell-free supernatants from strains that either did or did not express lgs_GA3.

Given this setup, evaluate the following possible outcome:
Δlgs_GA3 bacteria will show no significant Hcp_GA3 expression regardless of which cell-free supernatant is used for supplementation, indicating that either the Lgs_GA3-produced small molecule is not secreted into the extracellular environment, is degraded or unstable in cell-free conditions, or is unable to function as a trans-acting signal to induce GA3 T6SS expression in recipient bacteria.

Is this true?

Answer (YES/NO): NO